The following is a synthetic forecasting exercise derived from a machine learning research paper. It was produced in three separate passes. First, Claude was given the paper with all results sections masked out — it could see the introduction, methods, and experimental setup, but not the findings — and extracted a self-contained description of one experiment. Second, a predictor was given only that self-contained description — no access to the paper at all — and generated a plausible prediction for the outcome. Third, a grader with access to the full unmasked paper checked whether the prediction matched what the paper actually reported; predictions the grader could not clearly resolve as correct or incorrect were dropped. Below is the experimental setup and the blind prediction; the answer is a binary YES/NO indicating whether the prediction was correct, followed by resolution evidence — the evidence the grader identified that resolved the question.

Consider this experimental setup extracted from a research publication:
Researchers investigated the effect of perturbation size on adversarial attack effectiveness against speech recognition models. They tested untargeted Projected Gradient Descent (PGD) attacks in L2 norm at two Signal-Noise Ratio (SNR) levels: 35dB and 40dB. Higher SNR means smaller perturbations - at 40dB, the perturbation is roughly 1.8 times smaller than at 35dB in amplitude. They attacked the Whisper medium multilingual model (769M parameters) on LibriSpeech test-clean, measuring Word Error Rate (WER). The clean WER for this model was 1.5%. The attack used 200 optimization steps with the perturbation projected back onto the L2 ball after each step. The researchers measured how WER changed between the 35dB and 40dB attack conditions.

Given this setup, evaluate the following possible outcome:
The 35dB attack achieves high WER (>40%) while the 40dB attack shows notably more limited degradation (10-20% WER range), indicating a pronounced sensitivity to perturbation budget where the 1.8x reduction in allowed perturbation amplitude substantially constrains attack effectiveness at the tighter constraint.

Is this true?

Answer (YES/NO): NO